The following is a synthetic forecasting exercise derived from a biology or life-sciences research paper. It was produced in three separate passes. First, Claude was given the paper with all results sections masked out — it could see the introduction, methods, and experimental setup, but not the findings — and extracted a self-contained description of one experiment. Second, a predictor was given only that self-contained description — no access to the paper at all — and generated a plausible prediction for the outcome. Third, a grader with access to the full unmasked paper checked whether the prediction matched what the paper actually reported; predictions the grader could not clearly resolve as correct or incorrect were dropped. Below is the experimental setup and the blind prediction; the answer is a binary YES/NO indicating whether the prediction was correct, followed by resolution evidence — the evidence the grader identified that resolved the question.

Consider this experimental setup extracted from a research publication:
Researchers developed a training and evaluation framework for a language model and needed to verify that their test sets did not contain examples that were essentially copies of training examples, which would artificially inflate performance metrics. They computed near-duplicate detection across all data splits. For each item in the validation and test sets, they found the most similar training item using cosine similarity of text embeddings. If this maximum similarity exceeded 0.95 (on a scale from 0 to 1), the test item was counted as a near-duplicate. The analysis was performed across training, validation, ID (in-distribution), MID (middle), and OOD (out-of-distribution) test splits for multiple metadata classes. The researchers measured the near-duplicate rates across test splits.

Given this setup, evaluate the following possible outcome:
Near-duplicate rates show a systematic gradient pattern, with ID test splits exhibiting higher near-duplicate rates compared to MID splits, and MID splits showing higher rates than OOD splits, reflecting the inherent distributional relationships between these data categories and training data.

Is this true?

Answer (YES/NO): NO